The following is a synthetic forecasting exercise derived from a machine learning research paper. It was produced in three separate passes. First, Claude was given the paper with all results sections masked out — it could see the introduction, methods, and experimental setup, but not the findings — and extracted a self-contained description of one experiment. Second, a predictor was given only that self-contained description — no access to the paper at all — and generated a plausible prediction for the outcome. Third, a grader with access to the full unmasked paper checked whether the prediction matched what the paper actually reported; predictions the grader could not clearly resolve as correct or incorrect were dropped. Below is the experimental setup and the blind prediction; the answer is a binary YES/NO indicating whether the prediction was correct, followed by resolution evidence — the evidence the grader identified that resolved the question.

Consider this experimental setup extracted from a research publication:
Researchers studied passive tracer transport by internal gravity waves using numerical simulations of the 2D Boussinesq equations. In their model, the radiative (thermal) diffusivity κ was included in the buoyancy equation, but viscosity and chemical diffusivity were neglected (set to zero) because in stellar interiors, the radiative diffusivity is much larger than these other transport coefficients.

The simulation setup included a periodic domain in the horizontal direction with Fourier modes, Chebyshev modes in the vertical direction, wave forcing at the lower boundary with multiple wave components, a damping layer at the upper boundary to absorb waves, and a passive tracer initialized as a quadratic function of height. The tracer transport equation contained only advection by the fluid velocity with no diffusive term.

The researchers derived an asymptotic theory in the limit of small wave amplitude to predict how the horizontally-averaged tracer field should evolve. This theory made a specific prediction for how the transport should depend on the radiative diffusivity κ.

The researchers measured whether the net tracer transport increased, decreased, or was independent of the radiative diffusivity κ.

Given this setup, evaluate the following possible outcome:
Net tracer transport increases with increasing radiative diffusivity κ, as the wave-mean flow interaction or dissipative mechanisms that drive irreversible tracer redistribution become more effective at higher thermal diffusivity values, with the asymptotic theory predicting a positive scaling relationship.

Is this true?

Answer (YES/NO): NO